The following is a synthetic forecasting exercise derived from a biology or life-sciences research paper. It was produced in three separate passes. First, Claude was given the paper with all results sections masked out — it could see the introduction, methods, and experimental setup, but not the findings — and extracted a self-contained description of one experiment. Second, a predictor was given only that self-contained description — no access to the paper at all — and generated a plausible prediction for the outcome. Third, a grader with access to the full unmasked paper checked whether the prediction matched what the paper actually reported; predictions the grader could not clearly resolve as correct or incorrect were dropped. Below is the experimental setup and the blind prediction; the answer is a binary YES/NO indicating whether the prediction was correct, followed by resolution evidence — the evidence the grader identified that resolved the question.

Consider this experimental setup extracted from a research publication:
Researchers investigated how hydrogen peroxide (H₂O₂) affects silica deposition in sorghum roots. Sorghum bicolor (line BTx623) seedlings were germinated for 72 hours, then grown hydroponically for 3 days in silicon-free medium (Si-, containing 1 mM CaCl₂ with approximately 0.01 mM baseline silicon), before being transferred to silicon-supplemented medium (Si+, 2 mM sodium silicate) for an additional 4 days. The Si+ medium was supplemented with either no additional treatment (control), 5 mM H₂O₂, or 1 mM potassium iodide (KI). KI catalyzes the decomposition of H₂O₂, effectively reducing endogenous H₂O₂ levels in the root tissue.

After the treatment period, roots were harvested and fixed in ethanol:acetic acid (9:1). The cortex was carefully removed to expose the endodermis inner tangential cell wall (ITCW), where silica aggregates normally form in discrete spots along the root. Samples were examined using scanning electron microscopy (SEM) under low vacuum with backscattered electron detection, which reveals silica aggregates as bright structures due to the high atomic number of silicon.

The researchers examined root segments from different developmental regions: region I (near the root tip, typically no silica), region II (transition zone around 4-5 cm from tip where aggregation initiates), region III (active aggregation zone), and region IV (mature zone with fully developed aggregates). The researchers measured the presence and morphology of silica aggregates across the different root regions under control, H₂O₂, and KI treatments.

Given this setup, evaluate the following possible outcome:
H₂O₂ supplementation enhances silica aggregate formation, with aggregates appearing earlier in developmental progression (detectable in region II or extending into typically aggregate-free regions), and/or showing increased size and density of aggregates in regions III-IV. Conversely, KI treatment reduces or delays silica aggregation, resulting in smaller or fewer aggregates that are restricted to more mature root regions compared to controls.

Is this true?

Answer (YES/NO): YES